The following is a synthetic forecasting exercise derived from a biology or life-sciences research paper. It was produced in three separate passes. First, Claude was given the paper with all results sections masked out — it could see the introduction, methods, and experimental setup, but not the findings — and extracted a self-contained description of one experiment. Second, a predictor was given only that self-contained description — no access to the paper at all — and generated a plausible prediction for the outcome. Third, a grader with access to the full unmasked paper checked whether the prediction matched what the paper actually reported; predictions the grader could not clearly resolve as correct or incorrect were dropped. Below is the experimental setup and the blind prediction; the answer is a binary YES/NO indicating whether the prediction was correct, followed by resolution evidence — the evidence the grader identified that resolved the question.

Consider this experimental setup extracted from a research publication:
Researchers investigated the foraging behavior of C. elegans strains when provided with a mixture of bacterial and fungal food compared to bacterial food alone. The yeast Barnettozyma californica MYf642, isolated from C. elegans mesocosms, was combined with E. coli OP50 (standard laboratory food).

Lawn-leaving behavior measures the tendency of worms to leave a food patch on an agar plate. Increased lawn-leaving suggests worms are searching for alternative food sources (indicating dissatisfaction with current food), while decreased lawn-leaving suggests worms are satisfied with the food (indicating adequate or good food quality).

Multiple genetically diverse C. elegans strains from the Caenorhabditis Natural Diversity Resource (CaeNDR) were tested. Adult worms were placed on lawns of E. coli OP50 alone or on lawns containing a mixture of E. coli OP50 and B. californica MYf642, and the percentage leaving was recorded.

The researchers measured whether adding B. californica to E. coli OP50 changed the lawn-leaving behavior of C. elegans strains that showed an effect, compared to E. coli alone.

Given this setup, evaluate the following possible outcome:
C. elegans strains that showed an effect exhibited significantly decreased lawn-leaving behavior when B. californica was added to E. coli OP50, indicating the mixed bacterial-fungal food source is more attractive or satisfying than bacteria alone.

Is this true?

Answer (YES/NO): NO